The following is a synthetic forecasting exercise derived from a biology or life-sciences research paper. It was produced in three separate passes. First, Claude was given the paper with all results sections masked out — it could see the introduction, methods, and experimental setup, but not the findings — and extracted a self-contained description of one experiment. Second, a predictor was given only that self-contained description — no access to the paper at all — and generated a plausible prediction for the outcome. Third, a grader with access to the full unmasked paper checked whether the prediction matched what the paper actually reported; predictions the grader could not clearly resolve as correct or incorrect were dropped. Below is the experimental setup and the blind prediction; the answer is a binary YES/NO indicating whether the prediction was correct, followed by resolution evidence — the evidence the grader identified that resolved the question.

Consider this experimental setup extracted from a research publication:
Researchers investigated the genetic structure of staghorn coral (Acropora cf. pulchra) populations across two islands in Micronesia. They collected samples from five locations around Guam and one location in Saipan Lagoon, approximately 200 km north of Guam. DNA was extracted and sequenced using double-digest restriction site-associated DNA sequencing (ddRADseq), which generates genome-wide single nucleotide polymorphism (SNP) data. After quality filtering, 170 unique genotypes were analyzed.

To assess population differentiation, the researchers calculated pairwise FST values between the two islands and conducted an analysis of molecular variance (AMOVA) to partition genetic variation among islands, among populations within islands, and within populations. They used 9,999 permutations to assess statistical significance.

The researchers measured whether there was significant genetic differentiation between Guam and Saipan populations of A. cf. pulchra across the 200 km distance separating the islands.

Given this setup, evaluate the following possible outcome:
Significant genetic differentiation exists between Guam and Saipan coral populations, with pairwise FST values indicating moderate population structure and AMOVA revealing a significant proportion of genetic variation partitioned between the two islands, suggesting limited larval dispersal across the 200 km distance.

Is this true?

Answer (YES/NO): YES